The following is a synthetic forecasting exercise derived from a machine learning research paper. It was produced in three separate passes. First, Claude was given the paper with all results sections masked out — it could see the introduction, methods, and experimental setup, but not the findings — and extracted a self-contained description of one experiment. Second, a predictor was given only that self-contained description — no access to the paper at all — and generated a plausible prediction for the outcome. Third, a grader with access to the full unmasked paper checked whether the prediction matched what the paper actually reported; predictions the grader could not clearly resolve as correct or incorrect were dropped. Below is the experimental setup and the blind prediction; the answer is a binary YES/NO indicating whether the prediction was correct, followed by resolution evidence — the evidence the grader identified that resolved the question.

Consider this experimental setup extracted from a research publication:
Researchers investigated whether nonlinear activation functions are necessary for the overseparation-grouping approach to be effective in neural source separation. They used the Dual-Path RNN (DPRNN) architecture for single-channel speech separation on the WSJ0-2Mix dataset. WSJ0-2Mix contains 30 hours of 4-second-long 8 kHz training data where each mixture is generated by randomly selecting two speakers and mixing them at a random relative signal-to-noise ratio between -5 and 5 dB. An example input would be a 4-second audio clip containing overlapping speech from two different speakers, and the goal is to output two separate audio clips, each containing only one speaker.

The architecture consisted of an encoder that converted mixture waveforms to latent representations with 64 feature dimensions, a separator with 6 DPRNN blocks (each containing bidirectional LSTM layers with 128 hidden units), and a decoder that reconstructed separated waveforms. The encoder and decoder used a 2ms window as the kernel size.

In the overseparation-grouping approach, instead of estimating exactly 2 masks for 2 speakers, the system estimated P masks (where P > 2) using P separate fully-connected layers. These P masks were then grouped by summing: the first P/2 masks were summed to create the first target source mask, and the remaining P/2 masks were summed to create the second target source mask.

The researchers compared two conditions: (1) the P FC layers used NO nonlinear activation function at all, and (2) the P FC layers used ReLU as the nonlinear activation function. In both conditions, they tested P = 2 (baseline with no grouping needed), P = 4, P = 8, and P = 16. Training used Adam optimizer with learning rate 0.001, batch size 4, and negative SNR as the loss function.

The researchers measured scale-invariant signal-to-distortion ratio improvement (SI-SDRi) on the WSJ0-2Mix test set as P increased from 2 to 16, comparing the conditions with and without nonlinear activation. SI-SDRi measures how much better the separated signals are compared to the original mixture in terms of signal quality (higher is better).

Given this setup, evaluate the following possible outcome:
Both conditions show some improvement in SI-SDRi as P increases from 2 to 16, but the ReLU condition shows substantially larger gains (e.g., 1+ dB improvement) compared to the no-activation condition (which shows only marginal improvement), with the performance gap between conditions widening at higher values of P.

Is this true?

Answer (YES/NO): NO